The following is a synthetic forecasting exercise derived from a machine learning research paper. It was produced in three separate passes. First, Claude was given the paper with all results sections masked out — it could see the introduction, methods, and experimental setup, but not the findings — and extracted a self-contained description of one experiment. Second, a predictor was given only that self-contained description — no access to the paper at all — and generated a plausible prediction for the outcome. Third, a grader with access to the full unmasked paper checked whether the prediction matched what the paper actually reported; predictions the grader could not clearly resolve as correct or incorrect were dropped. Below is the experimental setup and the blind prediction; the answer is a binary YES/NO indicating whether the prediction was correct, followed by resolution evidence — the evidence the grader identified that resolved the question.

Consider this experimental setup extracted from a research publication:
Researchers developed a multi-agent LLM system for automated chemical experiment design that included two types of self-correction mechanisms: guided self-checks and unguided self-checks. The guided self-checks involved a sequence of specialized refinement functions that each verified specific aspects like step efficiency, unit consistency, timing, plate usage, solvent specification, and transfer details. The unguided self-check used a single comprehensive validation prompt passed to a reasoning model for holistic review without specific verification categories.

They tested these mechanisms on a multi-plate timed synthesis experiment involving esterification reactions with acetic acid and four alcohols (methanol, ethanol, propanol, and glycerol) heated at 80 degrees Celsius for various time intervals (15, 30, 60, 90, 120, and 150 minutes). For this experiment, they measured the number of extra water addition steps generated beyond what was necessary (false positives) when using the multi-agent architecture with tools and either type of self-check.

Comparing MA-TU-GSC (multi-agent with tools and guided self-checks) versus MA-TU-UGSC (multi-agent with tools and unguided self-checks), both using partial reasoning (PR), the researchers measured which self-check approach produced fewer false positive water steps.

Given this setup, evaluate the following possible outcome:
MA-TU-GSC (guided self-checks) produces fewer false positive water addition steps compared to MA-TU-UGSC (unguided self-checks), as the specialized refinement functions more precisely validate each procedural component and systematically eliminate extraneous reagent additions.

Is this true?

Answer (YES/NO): YES